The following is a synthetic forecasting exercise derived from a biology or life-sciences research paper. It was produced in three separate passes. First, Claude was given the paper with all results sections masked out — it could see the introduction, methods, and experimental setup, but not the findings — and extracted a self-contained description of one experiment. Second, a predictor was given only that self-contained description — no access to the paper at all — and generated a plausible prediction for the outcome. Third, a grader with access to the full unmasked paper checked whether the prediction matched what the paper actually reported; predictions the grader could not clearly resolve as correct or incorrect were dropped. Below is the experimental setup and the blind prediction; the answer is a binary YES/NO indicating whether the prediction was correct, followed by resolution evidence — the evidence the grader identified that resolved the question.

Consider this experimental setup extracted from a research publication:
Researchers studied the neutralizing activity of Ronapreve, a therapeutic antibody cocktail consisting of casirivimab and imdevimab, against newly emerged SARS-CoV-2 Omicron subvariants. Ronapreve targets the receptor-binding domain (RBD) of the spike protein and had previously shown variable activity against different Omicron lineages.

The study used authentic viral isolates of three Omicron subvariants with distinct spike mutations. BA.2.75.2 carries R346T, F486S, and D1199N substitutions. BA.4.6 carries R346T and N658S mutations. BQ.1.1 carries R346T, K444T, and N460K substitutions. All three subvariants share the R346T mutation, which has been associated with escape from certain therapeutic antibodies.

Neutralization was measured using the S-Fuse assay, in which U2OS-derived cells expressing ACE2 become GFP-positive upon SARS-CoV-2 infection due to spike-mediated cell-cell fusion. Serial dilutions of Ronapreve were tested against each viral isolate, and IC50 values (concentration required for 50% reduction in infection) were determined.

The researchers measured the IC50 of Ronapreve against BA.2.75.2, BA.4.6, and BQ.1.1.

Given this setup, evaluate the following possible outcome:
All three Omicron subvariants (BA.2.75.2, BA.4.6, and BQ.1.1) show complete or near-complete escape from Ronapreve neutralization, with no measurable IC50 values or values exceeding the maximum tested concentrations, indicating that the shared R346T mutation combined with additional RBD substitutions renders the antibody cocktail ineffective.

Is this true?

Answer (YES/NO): NO